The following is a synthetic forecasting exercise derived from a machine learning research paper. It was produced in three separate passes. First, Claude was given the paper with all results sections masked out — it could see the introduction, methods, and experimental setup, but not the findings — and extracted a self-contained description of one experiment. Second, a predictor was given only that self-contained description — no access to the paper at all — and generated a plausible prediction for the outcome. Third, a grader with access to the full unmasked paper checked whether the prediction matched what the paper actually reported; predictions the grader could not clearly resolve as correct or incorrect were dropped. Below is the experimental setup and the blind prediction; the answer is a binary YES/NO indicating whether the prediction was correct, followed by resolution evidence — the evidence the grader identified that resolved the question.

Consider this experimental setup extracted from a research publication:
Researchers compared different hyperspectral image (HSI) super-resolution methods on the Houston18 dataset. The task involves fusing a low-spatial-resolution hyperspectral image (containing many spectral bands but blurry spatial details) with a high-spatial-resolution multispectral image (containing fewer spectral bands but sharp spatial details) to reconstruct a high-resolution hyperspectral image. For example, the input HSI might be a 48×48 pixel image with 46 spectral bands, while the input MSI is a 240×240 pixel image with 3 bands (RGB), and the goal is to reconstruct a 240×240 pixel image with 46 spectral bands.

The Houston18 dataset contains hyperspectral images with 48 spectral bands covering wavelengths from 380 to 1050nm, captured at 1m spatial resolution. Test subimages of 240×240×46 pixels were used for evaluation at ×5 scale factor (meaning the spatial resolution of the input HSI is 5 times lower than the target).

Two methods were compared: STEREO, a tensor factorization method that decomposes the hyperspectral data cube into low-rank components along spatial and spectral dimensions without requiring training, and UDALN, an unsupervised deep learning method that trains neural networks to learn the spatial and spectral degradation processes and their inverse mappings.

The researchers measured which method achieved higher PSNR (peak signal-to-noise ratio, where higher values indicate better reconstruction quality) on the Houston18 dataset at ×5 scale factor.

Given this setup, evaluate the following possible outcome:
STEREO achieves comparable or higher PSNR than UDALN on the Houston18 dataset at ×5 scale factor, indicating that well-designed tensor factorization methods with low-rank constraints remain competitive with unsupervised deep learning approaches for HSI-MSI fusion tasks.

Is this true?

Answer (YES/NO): YES